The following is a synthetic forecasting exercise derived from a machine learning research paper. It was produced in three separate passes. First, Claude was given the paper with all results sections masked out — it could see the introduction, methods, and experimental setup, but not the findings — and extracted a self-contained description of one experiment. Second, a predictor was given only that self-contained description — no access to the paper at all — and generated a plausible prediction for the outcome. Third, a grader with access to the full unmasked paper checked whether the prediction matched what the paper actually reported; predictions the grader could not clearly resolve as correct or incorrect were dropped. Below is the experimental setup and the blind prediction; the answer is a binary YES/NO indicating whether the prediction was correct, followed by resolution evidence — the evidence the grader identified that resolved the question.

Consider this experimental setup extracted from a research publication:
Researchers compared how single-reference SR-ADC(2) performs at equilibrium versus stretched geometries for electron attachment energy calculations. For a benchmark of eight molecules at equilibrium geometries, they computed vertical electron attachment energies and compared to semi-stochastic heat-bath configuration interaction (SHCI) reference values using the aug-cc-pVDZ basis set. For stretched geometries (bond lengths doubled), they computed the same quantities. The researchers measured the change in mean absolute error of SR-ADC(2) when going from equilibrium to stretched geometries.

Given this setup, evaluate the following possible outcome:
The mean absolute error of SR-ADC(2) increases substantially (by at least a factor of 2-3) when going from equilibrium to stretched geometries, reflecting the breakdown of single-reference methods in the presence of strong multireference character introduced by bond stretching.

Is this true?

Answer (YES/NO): YES